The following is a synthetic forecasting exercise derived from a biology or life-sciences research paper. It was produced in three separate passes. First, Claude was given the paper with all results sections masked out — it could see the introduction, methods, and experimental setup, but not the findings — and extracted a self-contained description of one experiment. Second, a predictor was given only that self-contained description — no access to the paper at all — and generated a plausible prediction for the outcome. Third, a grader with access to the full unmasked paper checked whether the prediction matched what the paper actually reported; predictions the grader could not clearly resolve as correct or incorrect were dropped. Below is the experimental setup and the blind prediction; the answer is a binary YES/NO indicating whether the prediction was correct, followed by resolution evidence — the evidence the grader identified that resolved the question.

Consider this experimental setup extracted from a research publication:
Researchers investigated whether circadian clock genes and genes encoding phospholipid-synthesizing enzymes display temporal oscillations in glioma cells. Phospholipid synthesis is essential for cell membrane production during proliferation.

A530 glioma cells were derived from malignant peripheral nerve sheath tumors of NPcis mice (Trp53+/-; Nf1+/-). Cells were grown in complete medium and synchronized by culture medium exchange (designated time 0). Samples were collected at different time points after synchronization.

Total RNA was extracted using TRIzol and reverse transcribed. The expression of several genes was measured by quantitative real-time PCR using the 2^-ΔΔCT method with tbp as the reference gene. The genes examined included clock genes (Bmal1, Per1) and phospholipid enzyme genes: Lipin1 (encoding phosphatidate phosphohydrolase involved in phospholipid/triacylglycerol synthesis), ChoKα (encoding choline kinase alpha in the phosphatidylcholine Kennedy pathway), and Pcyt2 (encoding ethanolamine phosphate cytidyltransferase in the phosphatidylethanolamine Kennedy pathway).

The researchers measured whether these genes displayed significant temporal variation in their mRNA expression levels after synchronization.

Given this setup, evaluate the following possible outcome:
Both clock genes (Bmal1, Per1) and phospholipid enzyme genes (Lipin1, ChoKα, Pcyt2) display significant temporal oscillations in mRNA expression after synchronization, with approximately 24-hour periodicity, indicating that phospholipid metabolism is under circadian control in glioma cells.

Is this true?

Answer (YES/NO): NO